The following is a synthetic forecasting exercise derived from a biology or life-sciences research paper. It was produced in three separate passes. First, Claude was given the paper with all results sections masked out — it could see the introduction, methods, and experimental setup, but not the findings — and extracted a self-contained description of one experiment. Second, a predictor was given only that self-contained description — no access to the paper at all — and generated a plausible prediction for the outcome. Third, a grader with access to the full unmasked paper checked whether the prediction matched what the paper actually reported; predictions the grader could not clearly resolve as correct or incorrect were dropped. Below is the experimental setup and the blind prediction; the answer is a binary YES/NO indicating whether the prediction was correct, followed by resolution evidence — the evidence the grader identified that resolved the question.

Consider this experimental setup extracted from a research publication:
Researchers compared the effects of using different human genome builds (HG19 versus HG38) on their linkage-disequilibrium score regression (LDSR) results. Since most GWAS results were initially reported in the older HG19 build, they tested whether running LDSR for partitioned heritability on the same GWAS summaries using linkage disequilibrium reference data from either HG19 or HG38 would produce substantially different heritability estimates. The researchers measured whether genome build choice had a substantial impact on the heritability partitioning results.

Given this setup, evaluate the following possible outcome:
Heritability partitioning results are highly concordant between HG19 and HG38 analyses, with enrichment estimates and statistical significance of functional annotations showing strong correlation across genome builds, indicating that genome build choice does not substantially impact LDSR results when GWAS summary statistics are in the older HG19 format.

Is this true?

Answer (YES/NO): YES